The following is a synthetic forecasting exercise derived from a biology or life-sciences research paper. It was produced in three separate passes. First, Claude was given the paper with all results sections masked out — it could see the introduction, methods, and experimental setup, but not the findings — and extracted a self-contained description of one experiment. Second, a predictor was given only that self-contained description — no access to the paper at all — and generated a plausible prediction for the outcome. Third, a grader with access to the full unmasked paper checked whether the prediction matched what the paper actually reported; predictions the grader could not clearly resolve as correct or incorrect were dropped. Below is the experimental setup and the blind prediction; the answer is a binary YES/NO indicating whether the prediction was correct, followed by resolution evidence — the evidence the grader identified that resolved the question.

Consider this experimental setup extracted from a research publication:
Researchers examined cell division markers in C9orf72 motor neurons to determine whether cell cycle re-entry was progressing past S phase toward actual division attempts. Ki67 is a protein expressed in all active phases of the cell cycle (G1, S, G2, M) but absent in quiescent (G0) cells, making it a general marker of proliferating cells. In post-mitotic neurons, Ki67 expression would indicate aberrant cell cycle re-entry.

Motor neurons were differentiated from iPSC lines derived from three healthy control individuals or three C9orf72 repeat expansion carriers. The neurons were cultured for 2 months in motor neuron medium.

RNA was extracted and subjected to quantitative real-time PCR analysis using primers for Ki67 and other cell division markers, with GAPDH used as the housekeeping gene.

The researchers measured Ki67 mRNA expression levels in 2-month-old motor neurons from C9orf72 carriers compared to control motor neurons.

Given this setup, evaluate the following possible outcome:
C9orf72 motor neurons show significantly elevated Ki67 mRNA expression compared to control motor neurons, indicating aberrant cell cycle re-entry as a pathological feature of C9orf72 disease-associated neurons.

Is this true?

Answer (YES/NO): YES